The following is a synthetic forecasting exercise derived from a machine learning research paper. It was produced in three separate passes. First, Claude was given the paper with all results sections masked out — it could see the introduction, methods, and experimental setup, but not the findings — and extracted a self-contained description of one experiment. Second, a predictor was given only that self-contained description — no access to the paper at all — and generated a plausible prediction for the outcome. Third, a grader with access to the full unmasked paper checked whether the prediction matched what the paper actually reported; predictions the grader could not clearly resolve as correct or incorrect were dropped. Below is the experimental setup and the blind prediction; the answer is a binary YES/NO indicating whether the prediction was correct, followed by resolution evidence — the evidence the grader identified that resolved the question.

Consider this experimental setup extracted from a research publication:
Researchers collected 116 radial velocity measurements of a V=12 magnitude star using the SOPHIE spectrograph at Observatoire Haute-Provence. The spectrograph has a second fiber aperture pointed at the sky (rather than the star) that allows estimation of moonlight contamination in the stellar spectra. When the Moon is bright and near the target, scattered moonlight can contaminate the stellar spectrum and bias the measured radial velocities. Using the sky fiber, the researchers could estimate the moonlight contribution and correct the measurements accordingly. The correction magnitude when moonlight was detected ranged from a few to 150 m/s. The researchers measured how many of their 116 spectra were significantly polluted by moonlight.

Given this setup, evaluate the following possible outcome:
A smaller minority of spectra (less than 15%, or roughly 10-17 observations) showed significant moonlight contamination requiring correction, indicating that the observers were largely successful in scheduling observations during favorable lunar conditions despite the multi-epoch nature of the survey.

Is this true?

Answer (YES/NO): NO